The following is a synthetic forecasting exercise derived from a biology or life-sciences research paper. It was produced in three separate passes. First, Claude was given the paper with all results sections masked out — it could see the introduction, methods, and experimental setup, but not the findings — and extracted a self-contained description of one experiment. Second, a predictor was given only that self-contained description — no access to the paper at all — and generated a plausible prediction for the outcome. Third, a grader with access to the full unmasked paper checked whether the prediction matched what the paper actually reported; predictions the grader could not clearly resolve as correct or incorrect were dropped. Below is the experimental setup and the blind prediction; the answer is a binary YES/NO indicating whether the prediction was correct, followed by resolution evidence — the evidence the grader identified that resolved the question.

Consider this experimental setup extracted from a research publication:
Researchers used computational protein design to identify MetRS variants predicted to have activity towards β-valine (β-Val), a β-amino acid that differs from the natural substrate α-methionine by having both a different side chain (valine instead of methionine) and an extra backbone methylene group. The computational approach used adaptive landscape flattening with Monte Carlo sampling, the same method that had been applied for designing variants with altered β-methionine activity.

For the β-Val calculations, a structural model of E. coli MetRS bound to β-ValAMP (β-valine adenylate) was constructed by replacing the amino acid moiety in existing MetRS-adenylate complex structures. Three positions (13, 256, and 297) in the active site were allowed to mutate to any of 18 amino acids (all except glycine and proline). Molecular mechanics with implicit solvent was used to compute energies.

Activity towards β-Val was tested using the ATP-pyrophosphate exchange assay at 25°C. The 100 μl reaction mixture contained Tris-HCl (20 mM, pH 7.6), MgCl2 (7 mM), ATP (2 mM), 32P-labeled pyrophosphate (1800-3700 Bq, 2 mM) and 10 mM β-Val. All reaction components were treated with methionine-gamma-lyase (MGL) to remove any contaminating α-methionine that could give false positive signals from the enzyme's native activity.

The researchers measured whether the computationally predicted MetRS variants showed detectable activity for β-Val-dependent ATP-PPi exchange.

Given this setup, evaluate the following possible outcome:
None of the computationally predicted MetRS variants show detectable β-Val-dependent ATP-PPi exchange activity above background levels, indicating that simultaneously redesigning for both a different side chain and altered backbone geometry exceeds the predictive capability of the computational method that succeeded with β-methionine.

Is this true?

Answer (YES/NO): YES